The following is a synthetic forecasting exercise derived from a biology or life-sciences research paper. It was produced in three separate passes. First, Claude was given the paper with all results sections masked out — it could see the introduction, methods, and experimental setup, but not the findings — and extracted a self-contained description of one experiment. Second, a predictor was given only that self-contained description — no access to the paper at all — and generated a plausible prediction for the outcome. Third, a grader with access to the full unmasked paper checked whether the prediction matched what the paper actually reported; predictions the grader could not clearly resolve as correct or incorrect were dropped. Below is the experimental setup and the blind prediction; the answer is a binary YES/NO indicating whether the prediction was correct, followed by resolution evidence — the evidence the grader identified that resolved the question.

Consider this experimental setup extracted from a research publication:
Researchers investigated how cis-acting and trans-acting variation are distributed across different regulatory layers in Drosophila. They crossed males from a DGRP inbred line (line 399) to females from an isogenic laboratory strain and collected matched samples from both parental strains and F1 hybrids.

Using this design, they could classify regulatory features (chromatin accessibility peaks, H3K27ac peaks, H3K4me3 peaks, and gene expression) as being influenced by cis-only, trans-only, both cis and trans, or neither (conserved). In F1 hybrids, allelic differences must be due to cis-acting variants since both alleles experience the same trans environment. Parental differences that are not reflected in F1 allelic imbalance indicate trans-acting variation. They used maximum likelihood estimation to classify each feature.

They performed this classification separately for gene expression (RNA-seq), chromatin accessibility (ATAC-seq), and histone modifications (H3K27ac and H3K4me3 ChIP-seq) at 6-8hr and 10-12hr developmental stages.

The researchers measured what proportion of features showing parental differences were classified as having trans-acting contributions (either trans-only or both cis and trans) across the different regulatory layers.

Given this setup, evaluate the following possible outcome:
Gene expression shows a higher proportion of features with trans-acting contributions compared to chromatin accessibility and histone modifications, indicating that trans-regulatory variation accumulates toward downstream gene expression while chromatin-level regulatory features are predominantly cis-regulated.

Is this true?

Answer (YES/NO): YES